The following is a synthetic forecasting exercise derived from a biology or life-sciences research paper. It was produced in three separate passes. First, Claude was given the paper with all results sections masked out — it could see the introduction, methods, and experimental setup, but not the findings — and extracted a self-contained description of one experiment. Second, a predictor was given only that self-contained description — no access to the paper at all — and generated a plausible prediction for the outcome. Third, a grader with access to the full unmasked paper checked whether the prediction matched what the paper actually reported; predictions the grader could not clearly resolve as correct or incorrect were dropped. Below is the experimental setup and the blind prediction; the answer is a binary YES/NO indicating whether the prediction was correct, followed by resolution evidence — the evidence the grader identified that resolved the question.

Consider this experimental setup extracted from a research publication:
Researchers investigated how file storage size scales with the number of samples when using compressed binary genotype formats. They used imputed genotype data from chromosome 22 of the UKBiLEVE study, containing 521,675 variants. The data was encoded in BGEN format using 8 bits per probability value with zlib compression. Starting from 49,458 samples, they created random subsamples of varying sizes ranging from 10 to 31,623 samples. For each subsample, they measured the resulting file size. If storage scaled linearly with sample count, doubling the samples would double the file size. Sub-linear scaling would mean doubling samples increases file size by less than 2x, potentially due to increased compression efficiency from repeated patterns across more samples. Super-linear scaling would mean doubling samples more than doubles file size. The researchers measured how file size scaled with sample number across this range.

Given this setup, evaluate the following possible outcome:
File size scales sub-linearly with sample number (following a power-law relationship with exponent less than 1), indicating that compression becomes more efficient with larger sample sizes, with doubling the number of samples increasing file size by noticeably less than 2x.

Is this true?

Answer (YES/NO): NO